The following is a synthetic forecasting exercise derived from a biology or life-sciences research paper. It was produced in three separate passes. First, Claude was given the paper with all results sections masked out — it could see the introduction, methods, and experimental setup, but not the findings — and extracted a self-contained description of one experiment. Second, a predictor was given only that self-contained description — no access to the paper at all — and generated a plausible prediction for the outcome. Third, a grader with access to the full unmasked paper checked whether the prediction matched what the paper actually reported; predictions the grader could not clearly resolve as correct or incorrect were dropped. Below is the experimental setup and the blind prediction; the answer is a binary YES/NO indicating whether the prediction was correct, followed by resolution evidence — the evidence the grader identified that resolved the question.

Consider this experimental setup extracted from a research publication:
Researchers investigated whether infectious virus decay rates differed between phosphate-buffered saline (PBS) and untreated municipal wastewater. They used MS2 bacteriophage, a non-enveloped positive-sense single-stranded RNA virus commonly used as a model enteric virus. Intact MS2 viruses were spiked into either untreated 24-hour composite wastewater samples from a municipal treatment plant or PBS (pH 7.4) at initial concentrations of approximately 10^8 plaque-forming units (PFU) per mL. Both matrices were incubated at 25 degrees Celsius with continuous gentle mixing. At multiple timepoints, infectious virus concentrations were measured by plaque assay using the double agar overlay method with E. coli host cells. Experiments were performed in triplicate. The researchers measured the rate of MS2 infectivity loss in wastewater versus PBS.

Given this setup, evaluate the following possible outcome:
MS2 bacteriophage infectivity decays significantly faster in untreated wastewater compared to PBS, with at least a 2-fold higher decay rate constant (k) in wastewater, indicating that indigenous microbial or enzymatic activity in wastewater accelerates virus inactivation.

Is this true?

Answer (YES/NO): YES